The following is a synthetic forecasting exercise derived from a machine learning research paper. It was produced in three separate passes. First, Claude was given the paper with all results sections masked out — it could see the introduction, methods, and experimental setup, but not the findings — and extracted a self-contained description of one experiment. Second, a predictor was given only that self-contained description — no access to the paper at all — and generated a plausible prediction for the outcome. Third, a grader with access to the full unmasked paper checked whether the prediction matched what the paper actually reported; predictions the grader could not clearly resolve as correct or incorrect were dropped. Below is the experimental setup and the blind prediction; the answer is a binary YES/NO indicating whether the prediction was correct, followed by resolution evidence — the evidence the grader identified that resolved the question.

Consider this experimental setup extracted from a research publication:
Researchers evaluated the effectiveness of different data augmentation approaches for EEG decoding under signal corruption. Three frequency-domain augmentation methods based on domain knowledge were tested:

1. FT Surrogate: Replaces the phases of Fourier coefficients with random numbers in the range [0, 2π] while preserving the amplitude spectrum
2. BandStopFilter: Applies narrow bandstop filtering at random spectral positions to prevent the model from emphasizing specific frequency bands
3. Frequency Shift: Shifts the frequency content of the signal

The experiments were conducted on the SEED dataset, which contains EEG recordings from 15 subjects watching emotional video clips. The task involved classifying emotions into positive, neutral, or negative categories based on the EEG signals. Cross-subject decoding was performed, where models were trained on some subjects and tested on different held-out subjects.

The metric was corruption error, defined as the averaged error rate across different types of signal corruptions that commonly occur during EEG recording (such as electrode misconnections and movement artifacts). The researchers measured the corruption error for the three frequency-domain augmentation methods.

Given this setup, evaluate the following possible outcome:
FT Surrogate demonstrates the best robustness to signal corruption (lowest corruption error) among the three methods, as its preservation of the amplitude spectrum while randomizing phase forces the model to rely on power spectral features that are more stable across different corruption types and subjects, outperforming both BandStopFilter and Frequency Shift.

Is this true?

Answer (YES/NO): NO